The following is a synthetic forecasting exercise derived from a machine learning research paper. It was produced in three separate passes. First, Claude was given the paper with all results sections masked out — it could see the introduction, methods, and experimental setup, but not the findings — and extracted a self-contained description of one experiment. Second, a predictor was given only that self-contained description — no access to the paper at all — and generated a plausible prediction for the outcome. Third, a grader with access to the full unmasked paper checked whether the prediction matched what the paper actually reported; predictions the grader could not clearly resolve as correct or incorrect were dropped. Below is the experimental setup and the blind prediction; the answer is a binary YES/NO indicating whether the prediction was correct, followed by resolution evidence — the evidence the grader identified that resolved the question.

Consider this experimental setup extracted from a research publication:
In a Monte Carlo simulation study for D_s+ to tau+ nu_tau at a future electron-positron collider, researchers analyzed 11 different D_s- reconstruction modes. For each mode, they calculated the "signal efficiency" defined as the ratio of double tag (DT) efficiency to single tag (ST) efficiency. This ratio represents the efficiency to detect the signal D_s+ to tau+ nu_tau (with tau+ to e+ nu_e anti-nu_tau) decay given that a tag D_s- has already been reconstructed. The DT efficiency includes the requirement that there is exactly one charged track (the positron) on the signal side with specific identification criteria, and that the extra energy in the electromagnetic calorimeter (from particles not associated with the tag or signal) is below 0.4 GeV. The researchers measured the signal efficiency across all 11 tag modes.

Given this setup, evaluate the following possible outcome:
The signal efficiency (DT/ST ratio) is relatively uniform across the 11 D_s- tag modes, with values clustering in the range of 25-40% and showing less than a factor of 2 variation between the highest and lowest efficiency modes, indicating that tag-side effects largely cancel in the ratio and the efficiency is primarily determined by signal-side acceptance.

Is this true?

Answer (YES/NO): NO